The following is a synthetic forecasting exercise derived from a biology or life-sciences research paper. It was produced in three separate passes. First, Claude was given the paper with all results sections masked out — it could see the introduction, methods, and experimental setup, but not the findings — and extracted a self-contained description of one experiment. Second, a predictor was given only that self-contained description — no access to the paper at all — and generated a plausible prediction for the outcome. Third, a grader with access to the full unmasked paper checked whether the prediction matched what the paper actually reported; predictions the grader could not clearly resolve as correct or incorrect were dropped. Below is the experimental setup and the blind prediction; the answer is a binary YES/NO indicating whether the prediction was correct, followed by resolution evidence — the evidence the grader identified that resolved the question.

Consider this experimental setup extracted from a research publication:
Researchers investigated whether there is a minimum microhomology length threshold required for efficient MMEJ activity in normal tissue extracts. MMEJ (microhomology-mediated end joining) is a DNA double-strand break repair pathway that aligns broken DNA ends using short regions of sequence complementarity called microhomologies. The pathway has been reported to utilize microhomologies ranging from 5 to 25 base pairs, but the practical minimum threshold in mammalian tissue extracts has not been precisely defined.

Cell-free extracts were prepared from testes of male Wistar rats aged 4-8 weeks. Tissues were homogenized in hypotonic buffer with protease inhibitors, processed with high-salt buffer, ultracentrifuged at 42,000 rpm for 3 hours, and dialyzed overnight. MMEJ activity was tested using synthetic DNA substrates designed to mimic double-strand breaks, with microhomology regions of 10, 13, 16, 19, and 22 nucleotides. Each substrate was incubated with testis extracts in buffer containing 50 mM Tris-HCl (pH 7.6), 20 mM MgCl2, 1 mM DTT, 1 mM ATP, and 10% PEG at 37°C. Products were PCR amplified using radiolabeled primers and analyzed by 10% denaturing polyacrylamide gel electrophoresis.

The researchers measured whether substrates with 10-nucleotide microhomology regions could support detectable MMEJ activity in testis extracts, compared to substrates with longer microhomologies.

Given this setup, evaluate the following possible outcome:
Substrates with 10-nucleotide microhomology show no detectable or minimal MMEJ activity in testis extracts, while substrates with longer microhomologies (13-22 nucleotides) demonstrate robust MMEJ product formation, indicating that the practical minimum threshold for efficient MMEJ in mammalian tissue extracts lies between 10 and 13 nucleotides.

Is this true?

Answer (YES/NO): NO